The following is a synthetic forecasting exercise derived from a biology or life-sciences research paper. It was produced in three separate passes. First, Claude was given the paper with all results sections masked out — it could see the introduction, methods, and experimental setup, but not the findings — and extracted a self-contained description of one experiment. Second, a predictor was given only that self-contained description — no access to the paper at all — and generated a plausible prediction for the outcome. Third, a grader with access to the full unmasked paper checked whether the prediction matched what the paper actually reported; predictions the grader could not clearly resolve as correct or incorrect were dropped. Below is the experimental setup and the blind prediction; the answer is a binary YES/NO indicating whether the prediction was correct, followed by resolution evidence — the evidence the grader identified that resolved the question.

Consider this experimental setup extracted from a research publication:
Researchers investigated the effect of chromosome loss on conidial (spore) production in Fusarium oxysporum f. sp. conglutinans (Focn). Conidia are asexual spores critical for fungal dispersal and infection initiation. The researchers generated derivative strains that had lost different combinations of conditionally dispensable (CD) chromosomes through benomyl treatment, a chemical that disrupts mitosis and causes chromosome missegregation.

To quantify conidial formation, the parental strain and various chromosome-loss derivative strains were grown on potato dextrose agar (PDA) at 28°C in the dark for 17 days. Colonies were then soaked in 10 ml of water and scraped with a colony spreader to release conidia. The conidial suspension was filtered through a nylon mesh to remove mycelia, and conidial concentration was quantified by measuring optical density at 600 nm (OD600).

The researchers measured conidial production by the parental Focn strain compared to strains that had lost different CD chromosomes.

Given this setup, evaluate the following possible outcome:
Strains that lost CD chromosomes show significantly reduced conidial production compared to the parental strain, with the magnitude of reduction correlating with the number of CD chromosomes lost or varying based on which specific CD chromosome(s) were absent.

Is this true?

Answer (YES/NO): NO